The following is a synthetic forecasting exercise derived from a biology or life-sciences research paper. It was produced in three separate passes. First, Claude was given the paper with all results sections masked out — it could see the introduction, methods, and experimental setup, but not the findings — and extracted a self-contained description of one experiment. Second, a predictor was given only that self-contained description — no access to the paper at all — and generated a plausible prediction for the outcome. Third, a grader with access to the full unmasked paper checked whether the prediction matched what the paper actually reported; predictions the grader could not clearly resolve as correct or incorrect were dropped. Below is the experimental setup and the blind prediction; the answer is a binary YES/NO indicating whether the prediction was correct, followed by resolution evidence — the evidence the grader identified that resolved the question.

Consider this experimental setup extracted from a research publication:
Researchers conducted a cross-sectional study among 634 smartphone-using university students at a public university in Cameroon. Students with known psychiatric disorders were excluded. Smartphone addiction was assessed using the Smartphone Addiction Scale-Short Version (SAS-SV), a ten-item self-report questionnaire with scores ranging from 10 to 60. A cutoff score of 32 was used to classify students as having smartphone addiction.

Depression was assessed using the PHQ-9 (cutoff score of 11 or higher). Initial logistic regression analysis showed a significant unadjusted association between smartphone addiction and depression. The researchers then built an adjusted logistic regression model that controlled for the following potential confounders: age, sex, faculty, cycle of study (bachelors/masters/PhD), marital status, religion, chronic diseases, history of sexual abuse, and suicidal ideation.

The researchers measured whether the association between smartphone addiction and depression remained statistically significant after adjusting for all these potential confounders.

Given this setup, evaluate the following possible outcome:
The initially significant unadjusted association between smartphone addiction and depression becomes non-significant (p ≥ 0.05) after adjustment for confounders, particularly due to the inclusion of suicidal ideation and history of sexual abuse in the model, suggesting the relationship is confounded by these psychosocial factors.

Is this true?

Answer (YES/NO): NO